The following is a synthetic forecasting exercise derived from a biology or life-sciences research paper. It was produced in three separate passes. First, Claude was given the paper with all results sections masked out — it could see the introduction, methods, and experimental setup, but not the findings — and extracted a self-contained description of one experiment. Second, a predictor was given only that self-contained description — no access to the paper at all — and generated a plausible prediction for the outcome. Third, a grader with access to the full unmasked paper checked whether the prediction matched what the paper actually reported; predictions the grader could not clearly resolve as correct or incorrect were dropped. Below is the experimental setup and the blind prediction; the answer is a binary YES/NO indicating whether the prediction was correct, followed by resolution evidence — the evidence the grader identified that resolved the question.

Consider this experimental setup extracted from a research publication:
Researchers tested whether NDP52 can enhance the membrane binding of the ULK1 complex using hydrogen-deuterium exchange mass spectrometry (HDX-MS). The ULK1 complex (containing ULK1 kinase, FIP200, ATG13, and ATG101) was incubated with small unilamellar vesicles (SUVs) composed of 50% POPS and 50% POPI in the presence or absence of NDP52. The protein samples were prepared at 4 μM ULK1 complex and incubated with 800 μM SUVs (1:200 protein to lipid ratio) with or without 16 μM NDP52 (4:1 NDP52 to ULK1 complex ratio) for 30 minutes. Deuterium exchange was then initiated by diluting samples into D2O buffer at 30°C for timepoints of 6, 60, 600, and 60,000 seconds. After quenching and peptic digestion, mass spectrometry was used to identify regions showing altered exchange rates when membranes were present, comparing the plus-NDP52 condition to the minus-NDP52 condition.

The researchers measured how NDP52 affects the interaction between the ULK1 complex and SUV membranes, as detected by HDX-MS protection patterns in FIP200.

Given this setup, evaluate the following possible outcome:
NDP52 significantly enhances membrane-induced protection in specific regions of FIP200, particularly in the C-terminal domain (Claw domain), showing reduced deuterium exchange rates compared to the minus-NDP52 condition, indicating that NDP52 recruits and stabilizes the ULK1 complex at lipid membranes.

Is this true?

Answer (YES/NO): NO